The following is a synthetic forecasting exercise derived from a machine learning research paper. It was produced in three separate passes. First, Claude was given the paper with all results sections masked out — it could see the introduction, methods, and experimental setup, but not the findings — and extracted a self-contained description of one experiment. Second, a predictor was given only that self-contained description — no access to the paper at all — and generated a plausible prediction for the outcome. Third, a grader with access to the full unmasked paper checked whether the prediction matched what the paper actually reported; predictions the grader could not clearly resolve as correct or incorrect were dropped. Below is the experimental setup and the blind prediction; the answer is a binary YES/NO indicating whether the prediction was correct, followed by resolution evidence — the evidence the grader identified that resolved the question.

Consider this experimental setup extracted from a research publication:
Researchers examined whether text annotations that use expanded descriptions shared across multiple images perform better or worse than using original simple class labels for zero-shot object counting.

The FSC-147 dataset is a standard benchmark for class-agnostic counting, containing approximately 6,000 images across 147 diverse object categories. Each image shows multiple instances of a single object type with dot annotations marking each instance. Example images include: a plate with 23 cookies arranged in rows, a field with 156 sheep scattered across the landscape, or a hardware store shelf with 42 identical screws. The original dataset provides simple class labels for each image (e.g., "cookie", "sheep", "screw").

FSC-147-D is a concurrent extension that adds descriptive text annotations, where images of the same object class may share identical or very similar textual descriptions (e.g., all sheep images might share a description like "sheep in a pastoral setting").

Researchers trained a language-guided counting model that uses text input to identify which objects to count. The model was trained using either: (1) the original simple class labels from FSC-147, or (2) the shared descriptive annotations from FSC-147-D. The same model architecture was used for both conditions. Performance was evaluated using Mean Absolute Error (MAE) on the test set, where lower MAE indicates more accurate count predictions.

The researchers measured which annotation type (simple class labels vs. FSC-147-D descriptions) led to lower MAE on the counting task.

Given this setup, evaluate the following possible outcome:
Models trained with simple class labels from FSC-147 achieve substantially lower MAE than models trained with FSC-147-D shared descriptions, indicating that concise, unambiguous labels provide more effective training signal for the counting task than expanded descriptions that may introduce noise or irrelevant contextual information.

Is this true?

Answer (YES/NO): YES